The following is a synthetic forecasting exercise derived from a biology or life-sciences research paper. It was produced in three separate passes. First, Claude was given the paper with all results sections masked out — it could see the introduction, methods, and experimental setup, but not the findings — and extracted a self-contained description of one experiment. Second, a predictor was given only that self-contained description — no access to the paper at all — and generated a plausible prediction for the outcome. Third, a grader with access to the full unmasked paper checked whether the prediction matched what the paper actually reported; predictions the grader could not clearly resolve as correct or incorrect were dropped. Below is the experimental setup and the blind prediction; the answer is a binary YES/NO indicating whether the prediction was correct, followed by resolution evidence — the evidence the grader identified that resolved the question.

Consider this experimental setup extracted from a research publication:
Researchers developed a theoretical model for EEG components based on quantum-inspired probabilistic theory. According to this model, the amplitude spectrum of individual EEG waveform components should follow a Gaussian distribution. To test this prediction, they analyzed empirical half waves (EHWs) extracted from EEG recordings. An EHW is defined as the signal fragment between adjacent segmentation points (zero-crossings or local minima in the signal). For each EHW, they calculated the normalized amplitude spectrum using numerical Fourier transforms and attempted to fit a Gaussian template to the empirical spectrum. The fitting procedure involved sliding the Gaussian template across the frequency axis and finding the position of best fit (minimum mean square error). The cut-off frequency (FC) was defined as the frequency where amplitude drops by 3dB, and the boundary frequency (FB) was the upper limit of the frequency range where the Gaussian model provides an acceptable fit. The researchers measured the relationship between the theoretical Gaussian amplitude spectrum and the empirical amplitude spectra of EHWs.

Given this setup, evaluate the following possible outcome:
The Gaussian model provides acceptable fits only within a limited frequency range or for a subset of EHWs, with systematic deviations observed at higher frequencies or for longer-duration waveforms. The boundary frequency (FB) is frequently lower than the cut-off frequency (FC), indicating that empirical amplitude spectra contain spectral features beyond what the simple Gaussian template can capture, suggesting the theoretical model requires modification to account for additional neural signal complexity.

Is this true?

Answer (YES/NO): NO